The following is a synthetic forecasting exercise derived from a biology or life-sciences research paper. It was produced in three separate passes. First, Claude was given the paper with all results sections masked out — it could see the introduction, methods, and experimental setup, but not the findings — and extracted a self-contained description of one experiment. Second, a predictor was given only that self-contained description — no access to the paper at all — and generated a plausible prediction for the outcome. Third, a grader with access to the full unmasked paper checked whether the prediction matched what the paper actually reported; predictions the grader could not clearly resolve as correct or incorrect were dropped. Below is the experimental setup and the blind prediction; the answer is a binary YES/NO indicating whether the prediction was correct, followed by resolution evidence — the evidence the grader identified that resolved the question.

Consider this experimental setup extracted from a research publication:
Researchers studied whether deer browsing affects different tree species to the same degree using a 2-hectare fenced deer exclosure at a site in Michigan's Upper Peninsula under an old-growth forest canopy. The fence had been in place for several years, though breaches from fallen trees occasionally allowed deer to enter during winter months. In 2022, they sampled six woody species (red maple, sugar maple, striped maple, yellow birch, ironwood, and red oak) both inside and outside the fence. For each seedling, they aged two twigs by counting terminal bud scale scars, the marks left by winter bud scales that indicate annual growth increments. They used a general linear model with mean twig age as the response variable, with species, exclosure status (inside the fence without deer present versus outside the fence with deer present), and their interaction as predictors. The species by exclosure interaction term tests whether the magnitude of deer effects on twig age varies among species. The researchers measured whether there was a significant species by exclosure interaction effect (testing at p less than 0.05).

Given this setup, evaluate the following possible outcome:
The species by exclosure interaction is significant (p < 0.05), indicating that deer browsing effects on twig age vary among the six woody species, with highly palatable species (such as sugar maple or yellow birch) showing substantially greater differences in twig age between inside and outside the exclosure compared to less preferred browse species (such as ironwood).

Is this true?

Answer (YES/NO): NO